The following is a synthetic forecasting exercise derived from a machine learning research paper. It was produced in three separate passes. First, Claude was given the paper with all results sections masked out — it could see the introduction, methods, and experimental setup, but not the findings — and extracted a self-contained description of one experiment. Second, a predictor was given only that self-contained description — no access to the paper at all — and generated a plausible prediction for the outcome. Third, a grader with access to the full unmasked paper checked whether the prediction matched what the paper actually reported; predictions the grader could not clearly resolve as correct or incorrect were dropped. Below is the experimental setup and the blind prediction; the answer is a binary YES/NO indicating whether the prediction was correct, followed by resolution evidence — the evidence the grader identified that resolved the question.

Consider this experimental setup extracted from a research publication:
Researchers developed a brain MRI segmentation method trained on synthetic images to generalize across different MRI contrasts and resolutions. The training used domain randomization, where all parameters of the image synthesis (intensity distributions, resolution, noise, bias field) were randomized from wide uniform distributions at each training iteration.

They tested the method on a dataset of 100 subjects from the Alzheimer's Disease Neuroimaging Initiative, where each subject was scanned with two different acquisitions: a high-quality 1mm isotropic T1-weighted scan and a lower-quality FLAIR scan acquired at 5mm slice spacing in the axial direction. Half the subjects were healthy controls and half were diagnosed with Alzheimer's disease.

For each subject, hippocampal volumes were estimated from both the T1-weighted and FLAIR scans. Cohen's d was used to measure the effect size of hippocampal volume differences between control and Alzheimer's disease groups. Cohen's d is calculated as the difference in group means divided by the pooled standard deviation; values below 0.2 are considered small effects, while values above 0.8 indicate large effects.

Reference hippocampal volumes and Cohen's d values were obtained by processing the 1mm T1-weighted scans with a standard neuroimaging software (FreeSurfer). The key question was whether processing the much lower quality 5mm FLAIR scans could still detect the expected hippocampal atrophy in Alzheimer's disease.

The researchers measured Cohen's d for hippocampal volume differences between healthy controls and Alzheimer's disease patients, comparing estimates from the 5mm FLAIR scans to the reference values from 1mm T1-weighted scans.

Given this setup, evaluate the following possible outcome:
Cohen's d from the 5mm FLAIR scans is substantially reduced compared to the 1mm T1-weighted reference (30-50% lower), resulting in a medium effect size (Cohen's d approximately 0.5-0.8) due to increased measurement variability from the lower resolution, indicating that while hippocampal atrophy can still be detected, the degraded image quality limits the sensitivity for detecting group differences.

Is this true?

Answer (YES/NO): NO